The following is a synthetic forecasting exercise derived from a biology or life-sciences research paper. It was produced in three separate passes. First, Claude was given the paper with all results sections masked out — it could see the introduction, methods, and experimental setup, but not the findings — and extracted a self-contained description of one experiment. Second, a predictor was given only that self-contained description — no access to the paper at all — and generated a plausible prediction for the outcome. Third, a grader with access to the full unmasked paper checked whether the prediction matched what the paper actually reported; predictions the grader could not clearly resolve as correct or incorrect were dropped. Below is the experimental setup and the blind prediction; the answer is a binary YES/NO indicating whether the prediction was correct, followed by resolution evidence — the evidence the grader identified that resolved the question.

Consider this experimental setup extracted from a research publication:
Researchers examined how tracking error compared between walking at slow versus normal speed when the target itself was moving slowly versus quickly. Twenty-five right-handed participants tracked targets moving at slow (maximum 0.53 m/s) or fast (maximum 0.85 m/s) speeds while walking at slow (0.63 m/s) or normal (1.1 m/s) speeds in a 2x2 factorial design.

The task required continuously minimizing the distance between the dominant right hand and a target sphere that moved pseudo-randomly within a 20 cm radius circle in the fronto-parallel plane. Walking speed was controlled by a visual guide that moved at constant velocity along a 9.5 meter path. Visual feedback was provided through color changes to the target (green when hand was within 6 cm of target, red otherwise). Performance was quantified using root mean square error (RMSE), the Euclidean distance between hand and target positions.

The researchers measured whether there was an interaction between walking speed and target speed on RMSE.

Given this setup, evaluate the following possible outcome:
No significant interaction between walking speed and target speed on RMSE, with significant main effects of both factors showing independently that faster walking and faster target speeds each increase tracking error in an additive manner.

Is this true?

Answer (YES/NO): NO